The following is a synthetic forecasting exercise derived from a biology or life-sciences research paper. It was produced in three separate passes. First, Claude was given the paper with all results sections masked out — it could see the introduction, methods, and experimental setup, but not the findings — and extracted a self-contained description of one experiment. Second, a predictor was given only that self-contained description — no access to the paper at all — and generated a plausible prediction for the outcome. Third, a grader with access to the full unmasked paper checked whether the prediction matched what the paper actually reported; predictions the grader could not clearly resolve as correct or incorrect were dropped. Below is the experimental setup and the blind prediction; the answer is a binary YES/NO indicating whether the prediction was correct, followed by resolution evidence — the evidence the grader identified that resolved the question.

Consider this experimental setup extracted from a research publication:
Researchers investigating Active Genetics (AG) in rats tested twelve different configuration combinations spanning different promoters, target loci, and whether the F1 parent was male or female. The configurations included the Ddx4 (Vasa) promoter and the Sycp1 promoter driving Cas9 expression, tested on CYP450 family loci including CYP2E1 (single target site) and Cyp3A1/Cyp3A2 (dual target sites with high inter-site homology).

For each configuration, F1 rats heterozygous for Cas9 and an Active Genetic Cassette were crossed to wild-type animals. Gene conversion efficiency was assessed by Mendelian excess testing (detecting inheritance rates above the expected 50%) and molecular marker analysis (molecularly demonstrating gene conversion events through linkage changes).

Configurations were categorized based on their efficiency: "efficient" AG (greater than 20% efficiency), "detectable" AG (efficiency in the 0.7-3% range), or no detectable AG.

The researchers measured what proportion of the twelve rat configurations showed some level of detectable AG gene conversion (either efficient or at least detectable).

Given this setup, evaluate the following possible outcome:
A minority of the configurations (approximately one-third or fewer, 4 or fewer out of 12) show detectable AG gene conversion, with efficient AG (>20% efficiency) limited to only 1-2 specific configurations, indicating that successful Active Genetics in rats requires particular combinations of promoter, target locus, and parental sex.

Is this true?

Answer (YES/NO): NO